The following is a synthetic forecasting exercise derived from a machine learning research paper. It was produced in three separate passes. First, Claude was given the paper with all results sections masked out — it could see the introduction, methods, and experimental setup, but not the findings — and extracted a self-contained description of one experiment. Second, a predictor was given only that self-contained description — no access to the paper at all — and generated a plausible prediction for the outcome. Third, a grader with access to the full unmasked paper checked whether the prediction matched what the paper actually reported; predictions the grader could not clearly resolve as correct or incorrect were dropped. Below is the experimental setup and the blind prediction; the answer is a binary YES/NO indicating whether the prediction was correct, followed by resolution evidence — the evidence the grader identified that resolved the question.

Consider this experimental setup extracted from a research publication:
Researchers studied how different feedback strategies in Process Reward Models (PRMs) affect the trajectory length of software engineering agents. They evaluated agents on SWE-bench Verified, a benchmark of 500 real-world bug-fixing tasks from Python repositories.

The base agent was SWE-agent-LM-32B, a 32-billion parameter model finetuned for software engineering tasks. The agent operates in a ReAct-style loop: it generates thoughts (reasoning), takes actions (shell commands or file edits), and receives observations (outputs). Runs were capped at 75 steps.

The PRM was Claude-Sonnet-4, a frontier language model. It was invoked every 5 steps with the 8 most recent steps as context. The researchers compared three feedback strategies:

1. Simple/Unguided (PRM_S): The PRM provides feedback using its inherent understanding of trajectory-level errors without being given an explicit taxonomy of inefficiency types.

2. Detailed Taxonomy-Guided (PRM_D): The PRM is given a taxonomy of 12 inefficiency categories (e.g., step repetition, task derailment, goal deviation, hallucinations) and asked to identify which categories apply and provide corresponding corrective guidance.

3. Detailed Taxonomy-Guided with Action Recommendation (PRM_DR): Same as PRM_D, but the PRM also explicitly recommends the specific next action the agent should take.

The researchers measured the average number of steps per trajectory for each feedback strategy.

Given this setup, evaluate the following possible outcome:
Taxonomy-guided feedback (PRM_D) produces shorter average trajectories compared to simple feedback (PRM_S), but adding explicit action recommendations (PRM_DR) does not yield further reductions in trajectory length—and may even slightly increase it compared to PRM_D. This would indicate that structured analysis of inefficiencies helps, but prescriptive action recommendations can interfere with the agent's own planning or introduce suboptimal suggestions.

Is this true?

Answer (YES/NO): NO